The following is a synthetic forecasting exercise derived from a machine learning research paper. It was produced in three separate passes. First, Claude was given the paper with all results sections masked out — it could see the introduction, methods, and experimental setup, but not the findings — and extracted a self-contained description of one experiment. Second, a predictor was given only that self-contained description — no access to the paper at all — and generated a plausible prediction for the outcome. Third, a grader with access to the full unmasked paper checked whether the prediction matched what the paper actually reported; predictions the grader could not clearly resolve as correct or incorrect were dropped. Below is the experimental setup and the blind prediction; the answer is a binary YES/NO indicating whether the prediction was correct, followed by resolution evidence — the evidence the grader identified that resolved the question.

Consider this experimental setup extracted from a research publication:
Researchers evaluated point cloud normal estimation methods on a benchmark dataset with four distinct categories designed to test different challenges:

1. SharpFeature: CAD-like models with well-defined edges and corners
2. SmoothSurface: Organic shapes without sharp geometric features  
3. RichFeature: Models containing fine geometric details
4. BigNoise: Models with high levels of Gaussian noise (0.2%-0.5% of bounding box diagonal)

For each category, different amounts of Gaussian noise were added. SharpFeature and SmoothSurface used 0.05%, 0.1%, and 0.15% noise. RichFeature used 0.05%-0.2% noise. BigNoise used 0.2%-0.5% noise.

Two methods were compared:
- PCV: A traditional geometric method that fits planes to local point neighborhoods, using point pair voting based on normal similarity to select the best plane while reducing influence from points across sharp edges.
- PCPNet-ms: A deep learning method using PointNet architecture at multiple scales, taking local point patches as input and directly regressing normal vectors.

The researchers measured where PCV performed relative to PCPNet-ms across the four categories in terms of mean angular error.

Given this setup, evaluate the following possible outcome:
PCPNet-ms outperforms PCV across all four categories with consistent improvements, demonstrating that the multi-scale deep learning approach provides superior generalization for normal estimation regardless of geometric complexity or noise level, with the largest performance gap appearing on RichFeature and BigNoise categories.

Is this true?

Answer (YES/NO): NO